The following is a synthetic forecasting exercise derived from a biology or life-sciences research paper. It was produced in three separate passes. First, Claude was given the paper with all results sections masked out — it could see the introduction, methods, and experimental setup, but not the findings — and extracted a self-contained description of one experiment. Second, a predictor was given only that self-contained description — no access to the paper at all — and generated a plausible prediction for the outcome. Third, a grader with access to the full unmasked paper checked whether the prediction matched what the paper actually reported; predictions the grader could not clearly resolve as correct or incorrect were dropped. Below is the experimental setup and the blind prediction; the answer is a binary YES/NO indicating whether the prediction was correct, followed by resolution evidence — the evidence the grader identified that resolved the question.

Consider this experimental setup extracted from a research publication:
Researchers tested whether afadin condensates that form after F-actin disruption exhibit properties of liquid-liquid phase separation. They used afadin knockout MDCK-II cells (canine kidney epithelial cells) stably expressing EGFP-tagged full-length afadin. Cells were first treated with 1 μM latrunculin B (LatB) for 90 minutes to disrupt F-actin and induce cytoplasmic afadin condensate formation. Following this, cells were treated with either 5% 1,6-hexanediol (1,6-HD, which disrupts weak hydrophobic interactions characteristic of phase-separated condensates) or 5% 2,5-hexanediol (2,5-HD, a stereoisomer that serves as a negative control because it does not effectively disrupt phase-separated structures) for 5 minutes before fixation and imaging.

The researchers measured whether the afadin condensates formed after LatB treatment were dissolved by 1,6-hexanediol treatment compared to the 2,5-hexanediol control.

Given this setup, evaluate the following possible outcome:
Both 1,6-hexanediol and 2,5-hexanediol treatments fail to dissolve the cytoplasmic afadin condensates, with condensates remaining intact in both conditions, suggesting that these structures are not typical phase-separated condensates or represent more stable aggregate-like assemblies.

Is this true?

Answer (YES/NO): NO